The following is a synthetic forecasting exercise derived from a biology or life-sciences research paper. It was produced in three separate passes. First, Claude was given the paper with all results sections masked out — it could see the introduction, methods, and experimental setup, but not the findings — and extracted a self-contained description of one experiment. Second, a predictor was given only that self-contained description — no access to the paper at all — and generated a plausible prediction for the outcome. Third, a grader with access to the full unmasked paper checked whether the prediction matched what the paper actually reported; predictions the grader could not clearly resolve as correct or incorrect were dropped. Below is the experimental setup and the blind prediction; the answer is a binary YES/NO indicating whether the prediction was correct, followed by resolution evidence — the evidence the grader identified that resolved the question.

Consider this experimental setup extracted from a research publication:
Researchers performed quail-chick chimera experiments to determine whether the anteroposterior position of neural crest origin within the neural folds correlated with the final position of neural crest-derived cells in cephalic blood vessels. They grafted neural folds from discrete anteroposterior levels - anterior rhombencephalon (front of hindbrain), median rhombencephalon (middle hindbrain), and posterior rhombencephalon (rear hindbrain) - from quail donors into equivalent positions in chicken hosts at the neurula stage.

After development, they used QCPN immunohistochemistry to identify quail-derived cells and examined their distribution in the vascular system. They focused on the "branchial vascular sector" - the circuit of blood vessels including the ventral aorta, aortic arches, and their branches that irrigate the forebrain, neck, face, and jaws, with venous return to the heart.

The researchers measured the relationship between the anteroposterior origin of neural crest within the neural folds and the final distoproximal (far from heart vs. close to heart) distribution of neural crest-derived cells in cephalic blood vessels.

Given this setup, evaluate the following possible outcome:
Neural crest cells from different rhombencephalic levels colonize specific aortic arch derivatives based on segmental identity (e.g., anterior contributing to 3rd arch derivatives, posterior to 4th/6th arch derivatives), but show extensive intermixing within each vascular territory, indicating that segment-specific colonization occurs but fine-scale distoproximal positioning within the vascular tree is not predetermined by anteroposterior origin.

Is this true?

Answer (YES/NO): NO